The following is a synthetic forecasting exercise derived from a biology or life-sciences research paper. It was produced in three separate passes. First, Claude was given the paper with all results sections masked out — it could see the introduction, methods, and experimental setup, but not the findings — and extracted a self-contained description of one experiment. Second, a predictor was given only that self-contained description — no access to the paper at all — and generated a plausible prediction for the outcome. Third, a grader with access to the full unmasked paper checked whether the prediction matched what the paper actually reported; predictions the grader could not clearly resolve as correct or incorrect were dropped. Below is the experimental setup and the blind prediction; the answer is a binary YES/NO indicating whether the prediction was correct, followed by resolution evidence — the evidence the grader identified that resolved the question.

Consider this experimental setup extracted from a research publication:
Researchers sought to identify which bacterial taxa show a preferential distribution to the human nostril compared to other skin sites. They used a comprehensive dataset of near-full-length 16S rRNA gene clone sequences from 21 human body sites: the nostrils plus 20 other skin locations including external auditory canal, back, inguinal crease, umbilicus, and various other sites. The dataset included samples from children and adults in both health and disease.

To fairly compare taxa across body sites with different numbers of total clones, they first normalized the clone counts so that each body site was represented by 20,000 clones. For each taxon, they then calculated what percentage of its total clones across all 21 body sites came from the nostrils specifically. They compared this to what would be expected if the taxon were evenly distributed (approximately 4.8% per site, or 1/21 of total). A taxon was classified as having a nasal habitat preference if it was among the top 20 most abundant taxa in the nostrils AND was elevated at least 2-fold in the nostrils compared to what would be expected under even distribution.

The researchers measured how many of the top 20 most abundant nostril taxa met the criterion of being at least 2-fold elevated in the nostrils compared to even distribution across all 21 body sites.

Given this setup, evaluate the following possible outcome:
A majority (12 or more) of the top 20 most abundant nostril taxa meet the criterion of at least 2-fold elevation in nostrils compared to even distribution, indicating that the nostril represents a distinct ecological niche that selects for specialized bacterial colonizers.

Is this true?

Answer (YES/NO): YES